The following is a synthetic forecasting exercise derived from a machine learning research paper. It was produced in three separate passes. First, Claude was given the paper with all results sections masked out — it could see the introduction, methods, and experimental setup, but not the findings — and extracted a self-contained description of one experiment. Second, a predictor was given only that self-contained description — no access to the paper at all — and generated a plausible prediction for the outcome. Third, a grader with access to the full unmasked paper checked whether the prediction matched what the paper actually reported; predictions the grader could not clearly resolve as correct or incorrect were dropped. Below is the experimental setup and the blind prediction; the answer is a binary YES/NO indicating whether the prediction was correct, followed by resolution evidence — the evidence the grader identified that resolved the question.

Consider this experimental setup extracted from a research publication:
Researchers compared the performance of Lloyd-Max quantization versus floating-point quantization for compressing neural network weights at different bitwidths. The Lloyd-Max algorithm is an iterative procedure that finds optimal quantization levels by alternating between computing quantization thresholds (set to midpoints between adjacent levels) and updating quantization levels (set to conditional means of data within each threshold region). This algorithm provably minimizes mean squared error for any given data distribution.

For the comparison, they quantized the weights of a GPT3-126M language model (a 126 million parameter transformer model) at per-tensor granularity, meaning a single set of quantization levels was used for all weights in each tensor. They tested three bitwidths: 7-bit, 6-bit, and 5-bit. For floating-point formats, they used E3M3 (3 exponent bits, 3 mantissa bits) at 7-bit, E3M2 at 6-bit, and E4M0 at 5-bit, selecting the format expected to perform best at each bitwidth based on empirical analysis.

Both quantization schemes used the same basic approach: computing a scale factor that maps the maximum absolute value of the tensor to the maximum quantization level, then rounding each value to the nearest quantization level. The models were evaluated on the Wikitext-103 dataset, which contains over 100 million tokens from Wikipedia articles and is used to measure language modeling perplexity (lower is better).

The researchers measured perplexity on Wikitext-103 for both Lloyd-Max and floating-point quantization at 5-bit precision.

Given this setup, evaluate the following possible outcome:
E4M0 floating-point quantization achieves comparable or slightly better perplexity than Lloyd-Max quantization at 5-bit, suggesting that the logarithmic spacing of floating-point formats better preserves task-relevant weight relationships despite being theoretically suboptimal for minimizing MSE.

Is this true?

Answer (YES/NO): NO